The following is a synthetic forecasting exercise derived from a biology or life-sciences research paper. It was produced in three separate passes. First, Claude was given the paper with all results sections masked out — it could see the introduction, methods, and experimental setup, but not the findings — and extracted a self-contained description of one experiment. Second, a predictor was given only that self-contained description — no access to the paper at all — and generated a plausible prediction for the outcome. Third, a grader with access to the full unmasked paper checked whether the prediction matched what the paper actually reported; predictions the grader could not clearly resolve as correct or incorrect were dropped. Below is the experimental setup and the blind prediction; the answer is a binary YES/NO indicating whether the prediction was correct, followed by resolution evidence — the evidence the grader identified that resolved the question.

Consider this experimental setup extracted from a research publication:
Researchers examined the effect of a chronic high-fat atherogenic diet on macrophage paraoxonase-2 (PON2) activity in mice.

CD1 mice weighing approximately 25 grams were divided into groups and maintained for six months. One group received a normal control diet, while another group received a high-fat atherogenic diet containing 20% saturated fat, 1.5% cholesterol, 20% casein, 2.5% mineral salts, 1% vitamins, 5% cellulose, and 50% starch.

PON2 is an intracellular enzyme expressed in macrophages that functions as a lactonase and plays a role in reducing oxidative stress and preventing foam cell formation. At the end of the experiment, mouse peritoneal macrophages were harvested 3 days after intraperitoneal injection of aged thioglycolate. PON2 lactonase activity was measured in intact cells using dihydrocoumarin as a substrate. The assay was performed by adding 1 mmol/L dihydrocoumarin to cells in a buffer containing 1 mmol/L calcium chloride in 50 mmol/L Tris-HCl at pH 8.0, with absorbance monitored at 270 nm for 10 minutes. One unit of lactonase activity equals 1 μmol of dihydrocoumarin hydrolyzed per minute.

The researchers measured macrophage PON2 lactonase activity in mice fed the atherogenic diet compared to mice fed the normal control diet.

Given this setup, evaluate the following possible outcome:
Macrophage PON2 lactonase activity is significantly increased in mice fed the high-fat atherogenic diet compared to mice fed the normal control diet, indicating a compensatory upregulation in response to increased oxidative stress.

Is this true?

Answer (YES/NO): YES